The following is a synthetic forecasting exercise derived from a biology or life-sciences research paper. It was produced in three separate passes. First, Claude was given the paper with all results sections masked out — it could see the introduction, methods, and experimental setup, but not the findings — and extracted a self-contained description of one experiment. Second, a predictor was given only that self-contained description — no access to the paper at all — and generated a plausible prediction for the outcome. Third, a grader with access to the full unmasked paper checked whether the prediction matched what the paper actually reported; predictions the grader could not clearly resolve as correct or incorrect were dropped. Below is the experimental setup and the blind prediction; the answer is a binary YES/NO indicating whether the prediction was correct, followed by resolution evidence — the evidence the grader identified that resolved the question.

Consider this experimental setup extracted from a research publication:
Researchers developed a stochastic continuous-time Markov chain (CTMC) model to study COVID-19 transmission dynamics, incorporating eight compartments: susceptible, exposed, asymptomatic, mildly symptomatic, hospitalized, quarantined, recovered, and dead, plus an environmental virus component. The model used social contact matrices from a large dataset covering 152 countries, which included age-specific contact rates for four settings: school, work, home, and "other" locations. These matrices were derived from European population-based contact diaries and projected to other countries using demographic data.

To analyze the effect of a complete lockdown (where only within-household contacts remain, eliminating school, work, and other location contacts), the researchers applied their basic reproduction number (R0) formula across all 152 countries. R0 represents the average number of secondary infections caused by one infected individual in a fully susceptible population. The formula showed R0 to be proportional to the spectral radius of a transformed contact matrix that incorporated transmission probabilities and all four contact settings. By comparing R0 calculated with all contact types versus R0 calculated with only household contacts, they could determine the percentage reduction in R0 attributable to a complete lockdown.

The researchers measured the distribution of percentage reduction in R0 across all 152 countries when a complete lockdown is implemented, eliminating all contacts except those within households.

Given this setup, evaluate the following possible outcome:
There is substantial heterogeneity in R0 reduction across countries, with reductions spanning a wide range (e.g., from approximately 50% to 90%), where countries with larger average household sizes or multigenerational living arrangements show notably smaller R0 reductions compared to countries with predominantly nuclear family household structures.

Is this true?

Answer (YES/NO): NO